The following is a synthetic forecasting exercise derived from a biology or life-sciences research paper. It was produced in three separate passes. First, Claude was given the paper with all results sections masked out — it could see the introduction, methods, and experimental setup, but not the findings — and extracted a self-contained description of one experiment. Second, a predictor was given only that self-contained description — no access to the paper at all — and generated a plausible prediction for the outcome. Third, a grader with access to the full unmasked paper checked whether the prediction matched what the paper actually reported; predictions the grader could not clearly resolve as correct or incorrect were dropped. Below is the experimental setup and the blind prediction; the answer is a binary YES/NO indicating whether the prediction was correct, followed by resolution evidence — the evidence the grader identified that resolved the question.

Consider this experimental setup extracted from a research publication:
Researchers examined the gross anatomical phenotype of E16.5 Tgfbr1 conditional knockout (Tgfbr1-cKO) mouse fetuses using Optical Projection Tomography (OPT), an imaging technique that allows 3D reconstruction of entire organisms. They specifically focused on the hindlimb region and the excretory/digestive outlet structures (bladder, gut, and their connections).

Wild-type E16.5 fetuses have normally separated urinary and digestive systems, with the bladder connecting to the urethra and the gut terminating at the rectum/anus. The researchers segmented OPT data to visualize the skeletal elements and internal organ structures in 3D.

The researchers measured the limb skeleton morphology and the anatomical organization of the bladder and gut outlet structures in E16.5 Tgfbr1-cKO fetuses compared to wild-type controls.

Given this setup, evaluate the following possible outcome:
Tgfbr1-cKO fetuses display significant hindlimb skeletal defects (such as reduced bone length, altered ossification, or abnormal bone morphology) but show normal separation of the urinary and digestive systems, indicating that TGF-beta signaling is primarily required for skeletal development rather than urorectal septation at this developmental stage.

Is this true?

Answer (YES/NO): NO